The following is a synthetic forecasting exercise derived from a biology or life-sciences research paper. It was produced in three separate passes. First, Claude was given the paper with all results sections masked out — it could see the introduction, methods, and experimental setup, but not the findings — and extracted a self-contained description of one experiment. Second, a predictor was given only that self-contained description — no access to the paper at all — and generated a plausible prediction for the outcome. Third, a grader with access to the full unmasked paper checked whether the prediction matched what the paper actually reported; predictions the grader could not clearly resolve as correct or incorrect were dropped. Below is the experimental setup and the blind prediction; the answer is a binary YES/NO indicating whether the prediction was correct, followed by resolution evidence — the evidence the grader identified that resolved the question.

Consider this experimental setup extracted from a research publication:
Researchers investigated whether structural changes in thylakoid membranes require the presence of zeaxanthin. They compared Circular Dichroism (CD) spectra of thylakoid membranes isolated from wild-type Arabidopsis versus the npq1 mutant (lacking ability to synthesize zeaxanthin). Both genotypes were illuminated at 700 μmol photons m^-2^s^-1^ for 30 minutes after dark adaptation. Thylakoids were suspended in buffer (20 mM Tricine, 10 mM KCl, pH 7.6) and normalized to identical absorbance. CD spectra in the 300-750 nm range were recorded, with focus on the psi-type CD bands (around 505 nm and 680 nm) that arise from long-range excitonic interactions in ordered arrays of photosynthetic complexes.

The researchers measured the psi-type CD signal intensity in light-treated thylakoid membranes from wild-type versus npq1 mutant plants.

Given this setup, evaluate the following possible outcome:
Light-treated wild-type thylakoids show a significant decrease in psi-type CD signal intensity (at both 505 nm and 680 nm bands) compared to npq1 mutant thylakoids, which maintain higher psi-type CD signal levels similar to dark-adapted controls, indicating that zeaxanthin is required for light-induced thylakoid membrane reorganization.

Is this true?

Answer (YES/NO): NO